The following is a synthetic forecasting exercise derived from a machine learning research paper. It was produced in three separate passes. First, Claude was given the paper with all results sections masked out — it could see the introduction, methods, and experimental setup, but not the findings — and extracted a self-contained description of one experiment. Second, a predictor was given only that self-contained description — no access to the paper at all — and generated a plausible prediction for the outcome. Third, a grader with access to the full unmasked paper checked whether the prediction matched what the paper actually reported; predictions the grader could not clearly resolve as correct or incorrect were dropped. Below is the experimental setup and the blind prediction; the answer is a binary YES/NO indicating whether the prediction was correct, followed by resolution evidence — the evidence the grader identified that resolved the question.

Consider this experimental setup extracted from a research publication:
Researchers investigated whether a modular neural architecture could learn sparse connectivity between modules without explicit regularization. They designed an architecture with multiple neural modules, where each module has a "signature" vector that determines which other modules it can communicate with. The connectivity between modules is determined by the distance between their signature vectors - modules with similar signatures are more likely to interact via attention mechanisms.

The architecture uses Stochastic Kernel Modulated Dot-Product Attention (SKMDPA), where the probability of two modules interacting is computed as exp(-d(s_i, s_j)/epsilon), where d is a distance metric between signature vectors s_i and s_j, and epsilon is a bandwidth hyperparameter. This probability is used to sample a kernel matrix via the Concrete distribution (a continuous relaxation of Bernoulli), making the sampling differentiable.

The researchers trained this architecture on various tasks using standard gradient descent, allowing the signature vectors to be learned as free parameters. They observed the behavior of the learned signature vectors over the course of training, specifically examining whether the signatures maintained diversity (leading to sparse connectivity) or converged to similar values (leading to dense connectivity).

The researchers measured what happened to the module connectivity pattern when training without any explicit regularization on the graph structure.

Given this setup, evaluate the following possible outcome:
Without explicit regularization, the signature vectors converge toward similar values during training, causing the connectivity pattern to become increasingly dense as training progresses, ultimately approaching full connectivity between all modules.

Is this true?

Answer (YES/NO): YES